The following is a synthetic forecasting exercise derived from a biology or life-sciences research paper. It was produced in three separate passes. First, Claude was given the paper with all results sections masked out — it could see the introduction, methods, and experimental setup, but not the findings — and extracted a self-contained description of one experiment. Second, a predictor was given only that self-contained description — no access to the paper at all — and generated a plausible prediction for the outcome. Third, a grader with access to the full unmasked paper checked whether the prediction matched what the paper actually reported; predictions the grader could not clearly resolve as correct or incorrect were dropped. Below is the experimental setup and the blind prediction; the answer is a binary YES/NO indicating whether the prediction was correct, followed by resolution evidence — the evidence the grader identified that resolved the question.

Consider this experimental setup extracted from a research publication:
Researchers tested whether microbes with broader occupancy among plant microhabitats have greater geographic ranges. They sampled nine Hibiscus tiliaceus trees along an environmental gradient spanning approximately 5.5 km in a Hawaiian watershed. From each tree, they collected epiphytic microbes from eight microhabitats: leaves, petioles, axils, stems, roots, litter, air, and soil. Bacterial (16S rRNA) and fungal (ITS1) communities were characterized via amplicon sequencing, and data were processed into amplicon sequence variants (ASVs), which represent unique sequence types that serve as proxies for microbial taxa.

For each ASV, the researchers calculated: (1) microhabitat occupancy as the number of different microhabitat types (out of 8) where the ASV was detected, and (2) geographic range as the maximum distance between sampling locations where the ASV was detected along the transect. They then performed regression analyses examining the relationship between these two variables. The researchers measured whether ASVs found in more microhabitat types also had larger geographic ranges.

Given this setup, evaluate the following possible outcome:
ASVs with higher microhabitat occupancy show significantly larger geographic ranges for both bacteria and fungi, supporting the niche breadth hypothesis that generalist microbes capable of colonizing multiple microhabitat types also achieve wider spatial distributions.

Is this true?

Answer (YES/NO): YES